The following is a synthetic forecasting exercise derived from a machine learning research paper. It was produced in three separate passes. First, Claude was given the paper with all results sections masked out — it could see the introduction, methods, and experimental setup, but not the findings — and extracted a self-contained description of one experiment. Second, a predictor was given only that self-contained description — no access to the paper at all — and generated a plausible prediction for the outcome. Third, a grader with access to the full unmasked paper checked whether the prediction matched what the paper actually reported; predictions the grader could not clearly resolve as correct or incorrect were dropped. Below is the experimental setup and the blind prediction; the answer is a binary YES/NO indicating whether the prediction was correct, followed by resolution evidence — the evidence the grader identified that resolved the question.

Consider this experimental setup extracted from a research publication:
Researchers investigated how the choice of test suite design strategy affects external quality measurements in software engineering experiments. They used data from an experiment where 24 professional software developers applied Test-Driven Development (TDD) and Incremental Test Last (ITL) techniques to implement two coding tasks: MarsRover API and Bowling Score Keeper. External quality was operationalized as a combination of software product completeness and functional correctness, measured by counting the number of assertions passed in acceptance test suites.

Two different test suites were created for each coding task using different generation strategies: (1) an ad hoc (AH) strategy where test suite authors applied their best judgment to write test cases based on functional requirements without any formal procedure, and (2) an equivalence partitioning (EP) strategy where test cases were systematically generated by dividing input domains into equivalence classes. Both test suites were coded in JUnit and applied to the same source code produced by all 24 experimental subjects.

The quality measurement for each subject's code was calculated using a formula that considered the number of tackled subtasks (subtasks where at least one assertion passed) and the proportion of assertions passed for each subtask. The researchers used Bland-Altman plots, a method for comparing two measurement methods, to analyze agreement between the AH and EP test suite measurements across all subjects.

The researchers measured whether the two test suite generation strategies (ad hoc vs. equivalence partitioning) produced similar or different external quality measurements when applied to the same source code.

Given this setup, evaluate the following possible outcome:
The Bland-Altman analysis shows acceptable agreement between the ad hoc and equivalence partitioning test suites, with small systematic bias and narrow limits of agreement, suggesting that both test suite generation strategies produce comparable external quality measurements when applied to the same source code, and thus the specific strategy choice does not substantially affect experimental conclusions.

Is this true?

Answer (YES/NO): NO